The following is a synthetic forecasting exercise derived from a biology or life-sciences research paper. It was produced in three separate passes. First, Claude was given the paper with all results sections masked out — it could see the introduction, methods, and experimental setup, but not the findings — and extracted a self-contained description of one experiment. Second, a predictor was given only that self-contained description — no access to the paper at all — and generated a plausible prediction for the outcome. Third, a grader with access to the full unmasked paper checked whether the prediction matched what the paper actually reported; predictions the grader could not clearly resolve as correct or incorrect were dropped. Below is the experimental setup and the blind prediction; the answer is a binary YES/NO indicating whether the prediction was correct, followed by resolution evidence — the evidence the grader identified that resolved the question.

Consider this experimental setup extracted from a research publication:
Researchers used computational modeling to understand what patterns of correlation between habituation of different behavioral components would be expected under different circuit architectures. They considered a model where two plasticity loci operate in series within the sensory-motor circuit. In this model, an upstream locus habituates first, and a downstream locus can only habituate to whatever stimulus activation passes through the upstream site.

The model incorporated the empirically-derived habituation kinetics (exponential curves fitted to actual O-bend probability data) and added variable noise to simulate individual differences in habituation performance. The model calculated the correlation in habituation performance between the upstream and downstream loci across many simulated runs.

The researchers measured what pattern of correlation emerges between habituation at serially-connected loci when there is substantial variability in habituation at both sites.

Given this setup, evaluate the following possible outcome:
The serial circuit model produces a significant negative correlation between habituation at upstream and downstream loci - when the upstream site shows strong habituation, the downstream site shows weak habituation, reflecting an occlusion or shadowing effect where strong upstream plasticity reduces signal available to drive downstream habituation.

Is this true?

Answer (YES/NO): YES